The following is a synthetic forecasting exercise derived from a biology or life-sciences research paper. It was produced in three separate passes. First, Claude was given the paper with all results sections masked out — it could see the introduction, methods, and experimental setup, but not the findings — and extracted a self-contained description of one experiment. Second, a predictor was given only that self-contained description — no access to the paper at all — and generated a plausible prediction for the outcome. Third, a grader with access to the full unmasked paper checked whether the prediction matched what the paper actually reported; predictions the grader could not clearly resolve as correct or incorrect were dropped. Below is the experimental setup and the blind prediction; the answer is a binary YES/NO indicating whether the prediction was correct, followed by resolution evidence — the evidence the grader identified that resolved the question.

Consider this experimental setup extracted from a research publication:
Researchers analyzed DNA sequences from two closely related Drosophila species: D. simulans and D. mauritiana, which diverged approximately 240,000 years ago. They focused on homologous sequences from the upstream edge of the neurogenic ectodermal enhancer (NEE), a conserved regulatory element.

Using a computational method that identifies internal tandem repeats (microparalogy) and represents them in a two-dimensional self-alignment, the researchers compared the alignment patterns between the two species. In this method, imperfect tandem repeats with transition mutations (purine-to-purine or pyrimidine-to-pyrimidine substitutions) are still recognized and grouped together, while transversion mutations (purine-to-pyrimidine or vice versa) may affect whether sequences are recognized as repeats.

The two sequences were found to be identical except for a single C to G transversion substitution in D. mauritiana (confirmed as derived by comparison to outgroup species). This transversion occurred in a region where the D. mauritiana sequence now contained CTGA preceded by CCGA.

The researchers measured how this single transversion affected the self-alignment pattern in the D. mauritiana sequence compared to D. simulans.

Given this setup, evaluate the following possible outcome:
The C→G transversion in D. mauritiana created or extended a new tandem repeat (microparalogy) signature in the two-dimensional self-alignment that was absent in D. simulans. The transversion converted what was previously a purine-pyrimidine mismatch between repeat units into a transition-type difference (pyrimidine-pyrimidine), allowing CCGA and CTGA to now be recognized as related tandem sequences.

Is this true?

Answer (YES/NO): NO